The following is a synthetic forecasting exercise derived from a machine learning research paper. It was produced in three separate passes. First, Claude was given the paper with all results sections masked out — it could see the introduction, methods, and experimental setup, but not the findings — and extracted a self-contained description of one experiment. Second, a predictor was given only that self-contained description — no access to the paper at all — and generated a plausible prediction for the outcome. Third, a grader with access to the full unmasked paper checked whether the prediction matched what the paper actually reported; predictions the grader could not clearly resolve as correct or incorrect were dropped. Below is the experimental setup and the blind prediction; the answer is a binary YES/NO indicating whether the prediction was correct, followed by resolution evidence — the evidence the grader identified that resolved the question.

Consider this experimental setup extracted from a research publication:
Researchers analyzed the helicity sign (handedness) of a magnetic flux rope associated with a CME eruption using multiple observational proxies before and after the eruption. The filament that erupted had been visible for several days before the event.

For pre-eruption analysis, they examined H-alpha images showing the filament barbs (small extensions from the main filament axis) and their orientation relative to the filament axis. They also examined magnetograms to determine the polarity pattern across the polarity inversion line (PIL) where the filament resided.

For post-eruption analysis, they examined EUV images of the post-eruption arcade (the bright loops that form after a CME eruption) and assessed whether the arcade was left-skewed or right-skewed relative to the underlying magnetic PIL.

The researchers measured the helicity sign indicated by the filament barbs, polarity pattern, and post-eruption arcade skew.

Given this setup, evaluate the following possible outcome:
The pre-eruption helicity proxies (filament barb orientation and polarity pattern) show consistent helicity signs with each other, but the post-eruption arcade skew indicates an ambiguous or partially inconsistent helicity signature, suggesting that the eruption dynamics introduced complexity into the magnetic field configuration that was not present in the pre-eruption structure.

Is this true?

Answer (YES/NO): NO